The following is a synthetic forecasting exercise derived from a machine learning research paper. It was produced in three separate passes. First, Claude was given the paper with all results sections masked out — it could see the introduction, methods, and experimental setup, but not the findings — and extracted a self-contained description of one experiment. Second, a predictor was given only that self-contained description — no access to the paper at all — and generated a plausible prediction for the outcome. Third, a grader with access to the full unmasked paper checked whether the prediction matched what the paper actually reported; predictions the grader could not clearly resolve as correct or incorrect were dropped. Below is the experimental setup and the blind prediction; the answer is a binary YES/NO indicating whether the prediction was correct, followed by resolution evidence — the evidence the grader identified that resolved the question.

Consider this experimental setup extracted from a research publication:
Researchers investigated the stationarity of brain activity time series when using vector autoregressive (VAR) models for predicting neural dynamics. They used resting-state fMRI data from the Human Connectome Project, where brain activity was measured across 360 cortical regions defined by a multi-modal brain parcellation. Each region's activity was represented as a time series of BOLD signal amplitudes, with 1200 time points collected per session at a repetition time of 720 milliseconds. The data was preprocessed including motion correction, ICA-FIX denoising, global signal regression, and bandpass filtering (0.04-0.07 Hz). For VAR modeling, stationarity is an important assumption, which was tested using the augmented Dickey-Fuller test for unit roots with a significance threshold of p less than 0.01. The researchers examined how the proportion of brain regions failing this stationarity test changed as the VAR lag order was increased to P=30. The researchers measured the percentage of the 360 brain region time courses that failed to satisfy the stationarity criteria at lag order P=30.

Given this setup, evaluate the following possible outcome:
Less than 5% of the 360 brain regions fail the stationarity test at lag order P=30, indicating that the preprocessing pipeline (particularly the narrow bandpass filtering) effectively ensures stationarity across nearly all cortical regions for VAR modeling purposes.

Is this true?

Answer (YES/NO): NO